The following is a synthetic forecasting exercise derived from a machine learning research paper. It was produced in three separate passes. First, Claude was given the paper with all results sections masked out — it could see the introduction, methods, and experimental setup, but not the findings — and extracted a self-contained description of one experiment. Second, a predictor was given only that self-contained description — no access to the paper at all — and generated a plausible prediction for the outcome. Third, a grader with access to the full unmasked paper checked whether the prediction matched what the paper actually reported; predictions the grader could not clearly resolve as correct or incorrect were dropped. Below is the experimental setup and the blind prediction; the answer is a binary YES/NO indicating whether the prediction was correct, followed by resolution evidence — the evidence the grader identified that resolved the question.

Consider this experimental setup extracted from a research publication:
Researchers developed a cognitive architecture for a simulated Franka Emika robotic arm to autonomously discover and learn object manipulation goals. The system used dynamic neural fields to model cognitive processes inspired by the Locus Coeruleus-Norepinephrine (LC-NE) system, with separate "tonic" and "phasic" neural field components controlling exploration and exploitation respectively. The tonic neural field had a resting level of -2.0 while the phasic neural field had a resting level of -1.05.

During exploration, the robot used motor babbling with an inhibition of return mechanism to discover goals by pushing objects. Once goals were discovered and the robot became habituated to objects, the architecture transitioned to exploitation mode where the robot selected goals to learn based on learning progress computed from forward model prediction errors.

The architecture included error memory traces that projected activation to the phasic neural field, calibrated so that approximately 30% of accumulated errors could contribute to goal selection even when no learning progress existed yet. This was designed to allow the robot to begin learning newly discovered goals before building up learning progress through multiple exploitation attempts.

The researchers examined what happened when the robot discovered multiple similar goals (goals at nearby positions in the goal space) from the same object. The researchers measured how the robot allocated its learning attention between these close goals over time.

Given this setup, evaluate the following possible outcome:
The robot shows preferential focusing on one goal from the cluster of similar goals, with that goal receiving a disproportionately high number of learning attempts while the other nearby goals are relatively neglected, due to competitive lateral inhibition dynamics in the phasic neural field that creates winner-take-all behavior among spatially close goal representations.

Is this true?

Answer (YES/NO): NO